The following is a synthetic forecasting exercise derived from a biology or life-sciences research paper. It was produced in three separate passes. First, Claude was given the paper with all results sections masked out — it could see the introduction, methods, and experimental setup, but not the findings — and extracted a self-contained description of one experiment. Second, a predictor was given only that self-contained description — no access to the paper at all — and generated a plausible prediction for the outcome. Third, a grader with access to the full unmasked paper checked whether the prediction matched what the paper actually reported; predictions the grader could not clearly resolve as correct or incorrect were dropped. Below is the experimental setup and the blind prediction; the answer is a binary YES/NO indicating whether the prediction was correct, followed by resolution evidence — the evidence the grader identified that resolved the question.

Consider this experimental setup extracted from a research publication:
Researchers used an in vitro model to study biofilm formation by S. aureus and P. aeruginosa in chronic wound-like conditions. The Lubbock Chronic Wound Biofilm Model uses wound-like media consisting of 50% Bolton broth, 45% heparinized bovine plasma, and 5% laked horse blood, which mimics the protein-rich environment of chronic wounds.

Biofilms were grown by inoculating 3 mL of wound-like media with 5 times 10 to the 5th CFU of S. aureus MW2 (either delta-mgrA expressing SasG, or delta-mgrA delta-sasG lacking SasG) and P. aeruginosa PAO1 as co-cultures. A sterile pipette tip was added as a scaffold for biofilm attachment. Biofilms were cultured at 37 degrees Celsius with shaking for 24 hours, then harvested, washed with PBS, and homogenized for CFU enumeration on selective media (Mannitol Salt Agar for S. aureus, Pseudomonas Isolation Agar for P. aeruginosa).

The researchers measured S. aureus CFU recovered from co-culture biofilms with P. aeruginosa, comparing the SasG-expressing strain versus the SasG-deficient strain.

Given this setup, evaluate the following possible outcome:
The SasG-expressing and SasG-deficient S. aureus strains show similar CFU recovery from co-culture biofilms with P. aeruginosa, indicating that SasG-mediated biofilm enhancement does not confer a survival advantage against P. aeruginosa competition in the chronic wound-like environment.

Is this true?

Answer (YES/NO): NO